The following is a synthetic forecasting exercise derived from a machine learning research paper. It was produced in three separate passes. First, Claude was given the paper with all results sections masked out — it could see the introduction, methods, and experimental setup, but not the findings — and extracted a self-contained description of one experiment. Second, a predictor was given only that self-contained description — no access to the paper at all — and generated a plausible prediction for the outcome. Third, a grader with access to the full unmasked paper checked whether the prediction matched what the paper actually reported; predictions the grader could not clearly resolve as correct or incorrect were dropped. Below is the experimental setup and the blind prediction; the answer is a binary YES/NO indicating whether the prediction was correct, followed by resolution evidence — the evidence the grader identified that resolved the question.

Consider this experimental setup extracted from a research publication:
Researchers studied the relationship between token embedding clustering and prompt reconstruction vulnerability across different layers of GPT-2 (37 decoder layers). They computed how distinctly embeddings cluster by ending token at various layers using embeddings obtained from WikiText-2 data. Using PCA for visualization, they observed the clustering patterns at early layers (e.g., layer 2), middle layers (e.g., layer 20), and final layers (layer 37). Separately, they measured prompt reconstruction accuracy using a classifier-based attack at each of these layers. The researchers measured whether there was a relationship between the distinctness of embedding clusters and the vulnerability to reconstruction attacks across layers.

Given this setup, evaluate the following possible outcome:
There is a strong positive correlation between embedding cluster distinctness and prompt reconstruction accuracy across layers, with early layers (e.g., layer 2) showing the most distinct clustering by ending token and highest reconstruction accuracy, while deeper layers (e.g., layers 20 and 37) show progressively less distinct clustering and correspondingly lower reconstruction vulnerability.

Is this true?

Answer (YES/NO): YES